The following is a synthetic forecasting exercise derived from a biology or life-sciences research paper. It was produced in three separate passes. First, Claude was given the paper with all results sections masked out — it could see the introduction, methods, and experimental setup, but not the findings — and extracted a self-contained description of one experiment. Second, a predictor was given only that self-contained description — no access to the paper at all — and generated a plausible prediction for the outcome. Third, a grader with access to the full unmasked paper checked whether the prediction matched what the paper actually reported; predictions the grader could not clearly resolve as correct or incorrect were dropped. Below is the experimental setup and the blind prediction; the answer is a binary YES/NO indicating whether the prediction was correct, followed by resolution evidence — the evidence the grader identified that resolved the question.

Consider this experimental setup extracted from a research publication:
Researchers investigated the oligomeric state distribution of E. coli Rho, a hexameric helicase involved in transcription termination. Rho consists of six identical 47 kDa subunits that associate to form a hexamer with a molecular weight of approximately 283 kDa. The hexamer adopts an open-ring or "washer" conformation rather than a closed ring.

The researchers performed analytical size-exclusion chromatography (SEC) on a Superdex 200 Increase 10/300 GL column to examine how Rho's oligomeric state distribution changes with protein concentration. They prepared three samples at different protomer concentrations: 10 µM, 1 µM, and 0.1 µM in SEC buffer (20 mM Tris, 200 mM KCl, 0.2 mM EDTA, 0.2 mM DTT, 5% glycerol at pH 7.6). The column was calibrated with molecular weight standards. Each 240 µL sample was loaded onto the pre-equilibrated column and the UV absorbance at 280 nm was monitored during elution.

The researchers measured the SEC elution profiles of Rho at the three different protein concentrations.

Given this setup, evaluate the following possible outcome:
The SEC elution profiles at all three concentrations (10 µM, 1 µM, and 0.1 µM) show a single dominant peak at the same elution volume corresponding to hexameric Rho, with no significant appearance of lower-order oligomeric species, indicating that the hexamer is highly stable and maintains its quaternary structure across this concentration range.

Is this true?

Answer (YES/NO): NO